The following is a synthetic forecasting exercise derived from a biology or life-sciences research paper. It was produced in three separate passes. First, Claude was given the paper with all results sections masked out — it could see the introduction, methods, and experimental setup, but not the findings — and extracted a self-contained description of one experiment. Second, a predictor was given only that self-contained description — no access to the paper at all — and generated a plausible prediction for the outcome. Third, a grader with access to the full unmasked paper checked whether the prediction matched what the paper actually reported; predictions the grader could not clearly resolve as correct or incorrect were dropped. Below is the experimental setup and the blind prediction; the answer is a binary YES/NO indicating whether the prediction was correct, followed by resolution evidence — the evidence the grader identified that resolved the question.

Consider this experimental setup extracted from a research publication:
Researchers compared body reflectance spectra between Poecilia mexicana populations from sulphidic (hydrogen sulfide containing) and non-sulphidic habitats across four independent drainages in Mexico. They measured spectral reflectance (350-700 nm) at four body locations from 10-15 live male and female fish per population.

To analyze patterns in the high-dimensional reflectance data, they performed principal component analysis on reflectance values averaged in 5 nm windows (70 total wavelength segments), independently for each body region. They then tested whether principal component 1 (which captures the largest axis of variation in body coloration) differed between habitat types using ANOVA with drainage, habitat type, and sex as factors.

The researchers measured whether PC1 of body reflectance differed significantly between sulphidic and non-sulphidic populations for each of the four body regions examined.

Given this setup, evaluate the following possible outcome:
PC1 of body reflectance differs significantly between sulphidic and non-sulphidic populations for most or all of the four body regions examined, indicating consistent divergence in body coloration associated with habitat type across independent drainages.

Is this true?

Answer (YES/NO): YES